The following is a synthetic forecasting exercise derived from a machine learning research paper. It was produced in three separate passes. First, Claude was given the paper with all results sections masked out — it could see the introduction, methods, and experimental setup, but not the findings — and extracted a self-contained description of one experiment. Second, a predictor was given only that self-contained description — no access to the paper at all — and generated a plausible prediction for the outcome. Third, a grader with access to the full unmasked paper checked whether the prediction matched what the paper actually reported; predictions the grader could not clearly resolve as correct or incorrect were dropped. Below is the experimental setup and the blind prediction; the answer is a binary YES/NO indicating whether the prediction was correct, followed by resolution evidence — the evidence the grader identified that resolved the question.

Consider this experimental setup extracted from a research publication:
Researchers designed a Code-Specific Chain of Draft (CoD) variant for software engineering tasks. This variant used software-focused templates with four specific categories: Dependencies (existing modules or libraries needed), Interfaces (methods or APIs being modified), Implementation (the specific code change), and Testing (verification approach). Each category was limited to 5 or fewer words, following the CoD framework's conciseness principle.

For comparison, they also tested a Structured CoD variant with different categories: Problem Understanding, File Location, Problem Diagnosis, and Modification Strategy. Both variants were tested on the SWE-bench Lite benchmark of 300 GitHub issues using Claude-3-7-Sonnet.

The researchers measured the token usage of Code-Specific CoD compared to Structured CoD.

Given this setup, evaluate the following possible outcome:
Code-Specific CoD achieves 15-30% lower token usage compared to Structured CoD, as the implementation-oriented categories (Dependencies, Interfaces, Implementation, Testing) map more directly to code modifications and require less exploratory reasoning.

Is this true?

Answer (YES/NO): YES